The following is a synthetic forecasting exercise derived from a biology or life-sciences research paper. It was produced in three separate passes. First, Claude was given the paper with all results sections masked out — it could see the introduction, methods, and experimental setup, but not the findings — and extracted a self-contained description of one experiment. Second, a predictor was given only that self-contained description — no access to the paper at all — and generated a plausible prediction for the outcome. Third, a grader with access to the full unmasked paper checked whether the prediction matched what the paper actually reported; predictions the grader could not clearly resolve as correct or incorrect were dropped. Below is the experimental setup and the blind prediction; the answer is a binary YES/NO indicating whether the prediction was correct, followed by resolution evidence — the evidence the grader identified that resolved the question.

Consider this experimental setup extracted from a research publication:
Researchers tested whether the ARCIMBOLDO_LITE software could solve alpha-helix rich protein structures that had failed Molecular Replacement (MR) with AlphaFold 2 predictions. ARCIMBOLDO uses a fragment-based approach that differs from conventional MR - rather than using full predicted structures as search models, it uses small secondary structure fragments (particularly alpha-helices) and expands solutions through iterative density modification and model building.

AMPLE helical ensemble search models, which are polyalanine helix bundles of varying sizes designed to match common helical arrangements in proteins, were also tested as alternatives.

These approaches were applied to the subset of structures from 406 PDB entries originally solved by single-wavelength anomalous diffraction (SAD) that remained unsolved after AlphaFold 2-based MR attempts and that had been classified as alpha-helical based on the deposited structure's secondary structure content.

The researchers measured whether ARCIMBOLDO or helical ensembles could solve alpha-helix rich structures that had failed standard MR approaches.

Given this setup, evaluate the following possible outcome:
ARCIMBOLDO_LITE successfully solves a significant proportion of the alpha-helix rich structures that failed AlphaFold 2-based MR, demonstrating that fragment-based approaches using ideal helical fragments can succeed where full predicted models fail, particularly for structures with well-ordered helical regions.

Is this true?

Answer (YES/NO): NO